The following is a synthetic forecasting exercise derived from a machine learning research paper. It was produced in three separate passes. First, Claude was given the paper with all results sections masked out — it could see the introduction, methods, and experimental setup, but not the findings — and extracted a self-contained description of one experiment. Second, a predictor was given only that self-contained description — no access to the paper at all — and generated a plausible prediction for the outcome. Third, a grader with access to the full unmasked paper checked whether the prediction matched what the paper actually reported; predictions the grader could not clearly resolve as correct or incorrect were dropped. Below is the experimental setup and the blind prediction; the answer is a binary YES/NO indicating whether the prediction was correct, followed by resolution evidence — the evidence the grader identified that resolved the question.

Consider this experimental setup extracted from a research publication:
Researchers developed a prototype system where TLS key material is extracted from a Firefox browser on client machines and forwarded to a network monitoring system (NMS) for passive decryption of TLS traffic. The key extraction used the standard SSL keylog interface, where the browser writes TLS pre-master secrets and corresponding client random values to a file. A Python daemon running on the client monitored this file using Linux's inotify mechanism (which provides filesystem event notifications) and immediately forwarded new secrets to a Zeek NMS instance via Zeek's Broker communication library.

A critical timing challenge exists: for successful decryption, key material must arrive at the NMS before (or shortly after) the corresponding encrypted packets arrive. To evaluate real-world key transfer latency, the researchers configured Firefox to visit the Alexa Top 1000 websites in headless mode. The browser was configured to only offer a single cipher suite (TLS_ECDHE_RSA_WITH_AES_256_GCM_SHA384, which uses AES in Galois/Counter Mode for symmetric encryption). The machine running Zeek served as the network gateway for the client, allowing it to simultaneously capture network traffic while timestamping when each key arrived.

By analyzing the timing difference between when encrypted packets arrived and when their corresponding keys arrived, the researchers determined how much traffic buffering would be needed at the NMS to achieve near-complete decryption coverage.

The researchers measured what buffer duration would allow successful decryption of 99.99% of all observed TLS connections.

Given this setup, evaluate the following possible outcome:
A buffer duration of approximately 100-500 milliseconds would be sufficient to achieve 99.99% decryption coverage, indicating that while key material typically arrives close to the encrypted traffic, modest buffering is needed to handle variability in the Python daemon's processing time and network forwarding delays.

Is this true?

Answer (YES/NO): NO